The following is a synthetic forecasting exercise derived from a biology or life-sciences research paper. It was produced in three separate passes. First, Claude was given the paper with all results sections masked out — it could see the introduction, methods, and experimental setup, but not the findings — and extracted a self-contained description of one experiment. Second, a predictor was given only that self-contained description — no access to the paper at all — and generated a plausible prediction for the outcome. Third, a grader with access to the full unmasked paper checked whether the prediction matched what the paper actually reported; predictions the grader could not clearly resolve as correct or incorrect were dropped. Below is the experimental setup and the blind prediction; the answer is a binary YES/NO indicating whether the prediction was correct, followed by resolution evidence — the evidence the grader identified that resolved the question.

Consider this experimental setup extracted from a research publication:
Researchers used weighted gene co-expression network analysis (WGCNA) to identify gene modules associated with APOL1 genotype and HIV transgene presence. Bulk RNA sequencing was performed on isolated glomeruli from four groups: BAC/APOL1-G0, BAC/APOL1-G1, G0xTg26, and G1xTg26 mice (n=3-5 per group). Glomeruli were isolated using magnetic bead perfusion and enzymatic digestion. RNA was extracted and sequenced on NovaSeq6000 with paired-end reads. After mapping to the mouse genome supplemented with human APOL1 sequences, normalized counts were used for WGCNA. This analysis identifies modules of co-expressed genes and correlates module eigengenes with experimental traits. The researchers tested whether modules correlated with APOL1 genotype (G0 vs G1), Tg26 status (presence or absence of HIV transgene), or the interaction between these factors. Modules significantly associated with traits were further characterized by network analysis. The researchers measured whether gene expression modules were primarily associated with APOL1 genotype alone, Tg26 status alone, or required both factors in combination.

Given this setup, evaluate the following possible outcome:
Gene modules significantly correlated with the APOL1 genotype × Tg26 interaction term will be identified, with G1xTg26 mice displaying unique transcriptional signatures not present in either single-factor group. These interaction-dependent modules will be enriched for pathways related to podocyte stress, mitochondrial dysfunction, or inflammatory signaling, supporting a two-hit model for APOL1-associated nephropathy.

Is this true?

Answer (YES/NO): NO